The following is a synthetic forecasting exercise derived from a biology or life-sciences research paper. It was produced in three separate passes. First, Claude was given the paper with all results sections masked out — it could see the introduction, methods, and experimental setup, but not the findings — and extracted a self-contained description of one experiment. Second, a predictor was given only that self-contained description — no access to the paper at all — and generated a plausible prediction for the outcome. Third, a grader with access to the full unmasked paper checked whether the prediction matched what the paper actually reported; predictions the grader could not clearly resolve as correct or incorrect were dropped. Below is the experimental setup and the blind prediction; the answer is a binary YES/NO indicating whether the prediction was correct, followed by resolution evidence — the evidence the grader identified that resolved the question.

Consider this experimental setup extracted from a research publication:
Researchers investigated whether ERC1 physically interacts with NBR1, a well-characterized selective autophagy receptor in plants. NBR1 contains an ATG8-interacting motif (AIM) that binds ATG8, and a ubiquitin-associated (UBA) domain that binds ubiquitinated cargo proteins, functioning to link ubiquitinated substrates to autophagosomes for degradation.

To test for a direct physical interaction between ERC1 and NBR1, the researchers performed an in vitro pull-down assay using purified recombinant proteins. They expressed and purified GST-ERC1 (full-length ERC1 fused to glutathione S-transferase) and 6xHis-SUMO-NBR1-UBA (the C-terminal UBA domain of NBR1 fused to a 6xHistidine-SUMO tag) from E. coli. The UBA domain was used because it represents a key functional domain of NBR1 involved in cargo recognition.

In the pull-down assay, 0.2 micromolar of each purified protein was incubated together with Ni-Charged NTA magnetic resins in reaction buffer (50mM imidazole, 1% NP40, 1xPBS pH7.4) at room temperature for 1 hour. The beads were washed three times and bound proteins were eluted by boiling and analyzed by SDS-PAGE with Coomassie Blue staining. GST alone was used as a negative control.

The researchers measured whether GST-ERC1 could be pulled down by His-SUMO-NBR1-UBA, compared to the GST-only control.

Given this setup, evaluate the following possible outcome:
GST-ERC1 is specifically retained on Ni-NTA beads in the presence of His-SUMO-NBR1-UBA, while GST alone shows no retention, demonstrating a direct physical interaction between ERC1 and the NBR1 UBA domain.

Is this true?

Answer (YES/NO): YES